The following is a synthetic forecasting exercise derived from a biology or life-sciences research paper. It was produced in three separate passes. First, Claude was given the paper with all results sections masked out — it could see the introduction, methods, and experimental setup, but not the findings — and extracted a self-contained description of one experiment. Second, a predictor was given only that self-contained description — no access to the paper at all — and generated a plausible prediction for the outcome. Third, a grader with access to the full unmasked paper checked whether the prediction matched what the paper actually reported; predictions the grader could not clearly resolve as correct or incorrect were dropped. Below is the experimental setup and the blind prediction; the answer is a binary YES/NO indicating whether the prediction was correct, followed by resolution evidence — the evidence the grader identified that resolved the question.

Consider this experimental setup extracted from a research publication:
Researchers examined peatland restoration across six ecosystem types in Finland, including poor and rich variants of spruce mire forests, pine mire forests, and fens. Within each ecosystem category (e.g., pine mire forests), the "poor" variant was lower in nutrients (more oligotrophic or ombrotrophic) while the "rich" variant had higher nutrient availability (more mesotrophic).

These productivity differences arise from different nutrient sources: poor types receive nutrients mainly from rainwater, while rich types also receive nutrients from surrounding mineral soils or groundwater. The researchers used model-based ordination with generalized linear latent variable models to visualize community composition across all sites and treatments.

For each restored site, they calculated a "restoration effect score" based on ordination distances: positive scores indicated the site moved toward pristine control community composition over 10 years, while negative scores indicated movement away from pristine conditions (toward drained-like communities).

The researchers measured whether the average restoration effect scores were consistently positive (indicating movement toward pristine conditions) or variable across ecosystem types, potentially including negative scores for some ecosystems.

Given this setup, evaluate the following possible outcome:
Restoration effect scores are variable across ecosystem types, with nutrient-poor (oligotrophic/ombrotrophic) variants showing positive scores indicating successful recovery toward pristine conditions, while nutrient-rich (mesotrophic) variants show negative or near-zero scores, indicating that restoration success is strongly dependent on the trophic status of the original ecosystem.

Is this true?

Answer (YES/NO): NO